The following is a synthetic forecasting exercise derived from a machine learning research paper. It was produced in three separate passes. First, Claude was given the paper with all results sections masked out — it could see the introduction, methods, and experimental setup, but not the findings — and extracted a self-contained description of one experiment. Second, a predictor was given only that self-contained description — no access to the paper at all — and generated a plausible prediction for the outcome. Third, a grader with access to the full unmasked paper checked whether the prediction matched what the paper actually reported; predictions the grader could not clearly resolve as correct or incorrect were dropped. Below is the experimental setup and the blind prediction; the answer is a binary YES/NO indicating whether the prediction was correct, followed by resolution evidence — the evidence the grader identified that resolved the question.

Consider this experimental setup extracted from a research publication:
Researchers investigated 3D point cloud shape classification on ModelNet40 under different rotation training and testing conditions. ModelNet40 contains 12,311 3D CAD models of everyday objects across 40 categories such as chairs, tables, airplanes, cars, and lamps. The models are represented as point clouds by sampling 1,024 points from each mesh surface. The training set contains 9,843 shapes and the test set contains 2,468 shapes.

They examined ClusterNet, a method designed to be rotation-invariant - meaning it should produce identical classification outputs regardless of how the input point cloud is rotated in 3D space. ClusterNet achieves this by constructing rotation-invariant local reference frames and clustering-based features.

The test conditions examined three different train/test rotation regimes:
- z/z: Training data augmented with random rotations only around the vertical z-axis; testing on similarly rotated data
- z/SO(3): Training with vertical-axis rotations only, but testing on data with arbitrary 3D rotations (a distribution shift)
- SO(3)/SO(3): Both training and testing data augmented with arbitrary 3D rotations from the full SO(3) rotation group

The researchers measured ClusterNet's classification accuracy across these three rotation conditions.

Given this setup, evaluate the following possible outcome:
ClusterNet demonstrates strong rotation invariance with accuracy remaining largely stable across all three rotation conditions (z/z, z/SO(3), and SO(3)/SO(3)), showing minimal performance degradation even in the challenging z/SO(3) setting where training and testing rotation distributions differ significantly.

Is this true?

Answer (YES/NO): YES